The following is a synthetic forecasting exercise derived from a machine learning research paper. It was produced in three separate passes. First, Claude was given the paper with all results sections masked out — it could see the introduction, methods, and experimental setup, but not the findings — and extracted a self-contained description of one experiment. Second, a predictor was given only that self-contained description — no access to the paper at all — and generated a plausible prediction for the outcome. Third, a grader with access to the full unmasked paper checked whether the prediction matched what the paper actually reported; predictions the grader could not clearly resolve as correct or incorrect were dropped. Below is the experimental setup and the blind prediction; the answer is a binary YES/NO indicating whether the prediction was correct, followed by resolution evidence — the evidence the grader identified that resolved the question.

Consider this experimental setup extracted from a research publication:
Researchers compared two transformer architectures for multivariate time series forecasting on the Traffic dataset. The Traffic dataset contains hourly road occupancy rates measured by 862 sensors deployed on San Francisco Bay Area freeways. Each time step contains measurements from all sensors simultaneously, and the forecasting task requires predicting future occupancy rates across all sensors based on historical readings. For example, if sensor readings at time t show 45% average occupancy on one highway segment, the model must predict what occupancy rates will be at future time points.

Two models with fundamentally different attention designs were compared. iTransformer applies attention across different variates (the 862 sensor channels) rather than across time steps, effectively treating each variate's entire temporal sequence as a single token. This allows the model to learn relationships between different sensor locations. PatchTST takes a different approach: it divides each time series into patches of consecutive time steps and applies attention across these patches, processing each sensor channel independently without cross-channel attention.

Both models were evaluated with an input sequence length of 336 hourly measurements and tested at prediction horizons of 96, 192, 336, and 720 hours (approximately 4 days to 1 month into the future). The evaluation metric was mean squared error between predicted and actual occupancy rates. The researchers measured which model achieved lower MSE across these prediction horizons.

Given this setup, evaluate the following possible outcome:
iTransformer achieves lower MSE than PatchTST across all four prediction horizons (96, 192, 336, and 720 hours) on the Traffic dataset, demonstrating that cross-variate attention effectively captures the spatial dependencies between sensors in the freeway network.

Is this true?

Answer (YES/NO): YES